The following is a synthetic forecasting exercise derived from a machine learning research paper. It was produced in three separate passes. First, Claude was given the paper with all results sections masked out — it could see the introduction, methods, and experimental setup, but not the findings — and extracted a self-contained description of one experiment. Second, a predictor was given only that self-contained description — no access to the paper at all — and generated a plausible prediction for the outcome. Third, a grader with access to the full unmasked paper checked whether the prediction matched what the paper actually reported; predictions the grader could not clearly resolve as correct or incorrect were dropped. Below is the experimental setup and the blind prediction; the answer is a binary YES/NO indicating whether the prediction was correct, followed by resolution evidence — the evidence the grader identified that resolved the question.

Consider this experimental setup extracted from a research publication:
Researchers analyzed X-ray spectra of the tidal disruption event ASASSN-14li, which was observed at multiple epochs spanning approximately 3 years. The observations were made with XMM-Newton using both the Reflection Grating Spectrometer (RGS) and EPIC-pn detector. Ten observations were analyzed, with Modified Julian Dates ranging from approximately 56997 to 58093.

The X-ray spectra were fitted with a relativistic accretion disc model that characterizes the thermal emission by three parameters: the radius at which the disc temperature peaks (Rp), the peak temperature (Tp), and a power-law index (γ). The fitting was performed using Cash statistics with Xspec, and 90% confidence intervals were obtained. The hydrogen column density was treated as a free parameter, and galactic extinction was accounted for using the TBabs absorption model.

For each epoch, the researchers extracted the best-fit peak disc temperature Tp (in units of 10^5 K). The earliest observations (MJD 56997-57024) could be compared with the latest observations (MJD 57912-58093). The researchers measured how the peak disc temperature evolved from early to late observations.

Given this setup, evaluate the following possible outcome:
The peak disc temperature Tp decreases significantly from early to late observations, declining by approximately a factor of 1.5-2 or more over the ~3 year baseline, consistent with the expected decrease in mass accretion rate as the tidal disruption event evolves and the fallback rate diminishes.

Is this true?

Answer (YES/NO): YES